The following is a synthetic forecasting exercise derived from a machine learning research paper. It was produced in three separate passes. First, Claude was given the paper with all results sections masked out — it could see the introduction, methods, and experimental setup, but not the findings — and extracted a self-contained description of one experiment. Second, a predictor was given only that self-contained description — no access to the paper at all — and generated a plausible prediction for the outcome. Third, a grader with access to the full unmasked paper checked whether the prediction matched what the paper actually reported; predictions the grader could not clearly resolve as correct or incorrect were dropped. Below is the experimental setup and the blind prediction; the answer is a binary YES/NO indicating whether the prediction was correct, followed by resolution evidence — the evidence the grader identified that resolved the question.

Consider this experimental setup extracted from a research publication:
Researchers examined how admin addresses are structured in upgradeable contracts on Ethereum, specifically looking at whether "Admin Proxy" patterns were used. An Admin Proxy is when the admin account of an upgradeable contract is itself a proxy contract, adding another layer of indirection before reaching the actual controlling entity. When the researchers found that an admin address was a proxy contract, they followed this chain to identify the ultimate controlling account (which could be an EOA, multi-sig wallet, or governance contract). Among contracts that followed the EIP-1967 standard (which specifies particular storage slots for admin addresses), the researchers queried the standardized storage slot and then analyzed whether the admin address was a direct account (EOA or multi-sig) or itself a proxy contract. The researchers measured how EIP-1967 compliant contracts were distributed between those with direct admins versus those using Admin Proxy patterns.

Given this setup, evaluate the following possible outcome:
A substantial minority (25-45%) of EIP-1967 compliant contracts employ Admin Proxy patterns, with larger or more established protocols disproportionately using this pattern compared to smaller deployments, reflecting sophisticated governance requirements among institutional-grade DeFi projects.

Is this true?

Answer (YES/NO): NO